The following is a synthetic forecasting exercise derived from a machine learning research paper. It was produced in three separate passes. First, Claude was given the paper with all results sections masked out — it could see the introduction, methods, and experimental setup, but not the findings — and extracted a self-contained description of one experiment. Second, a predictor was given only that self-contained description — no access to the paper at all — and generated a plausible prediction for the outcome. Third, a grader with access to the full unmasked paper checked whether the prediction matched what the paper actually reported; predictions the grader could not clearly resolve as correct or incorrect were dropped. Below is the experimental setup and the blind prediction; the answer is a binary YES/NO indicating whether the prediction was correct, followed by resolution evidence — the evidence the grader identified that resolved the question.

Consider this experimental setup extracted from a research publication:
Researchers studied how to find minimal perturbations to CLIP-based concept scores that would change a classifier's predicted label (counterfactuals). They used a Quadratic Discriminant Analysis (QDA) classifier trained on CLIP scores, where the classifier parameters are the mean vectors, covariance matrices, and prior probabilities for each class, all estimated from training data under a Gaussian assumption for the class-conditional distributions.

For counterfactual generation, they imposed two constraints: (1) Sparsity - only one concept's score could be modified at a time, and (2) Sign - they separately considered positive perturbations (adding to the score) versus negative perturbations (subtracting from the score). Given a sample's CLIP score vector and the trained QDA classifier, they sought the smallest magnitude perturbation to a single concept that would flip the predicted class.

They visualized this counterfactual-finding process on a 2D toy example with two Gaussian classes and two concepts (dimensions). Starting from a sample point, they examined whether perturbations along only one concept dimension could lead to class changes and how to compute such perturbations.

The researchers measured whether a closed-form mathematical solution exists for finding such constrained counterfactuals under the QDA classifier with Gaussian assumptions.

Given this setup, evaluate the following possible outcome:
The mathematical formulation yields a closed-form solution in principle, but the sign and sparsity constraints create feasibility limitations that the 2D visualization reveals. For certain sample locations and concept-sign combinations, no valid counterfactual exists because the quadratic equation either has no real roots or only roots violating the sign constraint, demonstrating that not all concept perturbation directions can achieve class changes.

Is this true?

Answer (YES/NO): YES